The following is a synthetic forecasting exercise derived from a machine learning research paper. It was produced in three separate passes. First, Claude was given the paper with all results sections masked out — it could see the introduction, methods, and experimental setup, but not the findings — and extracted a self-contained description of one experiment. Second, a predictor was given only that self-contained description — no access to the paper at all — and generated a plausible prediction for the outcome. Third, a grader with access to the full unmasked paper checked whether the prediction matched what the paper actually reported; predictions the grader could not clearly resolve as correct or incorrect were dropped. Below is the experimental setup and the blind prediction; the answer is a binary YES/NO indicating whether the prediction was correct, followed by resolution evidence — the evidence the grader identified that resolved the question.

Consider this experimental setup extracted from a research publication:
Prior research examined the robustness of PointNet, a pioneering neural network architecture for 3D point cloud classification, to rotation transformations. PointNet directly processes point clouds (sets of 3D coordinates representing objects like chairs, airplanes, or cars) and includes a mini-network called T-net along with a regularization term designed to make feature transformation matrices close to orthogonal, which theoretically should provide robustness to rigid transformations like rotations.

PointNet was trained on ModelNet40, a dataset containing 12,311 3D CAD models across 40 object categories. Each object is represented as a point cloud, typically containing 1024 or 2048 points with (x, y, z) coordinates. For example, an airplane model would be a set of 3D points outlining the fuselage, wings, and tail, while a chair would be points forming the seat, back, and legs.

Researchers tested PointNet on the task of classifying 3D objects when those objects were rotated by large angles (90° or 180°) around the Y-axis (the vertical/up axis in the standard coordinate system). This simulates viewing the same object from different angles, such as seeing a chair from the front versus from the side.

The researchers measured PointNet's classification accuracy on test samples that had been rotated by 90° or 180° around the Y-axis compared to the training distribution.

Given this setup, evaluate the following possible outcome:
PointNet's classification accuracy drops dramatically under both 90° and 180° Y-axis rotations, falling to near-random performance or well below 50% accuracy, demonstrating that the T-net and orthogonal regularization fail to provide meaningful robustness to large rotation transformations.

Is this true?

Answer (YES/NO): YES